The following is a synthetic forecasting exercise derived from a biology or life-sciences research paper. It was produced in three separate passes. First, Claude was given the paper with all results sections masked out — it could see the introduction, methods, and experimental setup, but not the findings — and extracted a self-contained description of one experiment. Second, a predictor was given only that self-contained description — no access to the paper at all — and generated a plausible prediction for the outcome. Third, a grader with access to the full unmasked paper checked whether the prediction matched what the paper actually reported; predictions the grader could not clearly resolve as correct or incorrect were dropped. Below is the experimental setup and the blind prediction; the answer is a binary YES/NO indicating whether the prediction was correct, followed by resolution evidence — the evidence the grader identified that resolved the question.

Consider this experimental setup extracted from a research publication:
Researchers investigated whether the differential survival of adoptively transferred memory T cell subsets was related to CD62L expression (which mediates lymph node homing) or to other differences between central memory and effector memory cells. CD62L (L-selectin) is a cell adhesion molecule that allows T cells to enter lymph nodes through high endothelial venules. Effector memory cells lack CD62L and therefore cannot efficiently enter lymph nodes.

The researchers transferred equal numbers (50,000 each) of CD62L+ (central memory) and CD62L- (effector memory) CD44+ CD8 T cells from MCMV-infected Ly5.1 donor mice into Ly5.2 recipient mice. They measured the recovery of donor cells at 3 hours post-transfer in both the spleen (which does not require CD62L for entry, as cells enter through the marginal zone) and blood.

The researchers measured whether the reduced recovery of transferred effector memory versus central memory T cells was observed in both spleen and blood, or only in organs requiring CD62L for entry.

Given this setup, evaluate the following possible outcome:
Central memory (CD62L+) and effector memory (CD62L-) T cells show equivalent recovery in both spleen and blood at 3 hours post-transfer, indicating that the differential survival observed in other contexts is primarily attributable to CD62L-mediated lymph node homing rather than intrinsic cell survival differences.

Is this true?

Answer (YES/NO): NO